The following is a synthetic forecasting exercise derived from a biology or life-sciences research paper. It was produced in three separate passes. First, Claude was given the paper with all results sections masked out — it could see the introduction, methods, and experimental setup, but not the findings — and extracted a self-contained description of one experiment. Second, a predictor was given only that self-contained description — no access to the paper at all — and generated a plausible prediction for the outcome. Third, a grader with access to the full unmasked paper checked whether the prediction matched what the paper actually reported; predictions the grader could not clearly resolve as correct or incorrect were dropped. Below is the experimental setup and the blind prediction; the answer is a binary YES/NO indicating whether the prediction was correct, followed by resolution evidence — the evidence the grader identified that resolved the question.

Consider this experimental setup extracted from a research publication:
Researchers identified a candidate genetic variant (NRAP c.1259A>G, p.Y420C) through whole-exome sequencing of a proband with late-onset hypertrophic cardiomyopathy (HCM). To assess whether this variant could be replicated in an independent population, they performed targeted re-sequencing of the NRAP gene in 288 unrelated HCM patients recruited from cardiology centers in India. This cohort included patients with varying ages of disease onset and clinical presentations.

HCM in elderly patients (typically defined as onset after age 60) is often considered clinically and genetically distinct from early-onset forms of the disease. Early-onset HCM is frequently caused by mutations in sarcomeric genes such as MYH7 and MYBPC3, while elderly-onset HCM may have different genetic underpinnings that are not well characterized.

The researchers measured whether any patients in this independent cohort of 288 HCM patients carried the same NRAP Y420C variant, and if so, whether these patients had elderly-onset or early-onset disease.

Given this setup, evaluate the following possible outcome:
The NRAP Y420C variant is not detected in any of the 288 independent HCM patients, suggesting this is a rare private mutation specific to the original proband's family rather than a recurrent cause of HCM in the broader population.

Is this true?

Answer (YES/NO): NO